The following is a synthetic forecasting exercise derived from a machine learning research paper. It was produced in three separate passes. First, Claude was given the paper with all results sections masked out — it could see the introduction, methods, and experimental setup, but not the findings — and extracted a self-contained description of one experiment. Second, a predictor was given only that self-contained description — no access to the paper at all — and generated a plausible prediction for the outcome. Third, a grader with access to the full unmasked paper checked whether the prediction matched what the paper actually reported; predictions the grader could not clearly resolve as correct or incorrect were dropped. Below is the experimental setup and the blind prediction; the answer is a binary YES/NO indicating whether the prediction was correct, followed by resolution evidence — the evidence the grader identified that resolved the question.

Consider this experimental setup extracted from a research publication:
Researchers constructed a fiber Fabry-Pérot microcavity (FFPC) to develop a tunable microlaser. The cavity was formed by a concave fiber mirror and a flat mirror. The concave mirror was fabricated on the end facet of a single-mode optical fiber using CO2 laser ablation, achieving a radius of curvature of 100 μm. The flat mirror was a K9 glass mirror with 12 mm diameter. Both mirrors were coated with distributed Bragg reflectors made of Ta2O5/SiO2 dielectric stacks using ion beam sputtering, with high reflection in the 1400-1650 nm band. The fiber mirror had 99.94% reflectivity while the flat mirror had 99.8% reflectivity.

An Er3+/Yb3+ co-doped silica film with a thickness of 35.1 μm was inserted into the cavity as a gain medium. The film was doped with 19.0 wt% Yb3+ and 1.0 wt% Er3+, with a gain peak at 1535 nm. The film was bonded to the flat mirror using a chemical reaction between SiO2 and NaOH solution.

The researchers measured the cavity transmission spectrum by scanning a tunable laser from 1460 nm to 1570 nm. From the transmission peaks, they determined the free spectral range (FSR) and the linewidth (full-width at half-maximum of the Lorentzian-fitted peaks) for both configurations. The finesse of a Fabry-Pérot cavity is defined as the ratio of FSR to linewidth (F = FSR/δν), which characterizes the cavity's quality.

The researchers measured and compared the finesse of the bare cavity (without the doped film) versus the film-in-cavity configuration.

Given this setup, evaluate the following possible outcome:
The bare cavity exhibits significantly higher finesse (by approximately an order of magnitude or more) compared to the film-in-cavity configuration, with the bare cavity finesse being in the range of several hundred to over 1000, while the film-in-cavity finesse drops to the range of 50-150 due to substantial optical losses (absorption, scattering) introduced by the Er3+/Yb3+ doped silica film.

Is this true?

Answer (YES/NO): NO